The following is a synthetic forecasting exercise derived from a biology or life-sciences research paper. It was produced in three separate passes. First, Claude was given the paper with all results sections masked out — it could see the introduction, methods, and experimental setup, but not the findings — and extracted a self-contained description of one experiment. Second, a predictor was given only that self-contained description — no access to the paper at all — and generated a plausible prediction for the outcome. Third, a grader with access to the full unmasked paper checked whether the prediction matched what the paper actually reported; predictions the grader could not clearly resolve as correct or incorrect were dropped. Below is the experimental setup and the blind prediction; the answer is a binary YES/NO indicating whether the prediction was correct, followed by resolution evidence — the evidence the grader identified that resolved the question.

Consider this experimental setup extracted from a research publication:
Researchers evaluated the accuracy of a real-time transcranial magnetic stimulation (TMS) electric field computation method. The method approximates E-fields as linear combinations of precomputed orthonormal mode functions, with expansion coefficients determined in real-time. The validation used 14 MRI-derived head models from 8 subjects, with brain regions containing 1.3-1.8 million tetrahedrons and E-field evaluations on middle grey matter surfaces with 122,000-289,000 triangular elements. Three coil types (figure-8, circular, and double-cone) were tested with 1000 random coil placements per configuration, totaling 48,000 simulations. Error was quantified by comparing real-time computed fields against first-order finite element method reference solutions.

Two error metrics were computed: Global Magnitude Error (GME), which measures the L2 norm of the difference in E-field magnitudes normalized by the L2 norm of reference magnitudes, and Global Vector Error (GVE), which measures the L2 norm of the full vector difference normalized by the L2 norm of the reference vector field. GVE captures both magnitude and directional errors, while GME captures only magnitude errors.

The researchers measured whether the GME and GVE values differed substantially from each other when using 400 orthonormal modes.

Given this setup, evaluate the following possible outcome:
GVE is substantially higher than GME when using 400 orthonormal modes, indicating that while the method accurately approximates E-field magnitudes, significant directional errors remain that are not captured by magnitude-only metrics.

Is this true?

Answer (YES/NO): NO